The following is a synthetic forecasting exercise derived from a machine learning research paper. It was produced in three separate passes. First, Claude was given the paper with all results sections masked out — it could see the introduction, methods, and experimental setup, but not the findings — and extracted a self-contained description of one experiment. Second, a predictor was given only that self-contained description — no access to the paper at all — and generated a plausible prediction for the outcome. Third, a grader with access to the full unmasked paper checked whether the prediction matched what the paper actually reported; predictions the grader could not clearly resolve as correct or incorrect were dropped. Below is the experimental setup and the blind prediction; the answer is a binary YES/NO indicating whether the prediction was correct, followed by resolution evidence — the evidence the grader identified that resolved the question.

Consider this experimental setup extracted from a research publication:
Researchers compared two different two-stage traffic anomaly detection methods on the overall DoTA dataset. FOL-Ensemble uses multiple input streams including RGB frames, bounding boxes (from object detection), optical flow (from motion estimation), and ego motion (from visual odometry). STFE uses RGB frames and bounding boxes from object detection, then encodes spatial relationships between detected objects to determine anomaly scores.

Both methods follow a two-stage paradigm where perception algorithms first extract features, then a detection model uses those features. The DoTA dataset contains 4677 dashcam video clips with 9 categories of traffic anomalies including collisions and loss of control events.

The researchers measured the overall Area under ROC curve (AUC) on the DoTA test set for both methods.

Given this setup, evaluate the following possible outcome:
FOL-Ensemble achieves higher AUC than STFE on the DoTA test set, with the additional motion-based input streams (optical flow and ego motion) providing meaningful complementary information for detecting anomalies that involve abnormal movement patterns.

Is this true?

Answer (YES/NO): NO